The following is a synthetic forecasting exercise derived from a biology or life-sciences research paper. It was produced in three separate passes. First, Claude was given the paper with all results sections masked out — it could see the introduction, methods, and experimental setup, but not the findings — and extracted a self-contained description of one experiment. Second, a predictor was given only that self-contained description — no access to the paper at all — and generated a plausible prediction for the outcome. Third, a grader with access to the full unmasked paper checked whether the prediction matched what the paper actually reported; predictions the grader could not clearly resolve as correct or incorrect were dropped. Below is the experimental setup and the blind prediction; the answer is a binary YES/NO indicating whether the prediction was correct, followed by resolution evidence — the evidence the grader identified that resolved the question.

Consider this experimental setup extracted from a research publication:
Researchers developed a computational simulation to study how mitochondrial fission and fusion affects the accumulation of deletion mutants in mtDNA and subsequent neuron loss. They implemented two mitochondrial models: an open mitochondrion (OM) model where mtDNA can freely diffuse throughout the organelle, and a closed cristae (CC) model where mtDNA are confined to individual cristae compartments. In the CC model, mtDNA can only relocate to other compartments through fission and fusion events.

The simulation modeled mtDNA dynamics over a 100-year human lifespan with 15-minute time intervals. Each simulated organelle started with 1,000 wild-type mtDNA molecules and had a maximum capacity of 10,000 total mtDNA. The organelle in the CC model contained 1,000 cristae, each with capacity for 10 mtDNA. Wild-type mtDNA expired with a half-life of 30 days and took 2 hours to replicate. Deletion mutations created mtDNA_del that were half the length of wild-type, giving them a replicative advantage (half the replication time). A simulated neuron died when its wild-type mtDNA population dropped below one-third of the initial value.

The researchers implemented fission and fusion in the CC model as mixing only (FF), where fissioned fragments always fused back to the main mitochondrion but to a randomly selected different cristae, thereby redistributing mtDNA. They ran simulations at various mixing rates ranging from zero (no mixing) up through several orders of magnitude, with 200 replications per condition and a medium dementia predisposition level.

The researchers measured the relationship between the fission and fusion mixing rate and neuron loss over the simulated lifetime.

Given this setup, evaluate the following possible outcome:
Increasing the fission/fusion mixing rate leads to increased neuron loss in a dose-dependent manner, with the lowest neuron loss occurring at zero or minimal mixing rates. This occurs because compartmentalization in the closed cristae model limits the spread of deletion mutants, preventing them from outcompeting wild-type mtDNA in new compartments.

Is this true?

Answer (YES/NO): YES